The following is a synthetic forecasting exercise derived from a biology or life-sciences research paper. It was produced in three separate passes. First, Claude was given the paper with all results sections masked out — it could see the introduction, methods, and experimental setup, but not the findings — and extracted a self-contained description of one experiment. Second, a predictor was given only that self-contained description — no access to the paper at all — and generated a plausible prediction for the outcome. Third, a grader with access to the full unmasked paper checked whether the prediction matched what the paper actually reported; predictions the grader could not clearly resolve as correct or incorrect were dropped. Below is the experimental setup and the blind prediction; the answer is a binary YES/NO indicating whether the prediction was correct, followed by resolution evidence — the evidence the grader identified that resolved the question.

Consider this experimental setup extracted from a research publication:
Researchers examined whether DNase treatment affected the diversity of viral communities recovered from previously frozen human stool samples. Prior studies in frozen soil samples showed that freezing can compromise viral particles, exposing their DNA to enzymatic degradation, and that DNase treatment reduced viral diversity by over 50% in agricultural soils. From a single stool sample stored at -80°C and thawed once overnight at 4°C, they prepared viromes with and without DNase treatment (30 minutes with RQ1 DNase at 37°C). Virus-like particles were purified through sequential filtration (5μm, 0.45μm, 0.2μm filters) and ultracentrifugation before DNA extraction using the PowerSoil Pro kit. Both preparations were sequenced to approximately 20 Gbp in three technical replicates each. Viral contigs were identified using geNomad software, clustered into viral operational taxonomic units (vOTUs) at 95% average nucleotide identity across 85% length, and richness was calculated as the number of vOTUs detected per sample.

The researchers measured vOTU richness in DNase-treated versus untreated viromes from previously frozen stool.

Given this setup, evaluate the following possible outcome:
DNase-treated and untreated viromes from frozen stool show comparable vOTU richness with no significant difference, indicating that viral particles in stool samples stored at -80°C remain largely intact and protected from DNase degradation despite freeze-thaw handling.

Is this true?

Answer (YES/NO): YES